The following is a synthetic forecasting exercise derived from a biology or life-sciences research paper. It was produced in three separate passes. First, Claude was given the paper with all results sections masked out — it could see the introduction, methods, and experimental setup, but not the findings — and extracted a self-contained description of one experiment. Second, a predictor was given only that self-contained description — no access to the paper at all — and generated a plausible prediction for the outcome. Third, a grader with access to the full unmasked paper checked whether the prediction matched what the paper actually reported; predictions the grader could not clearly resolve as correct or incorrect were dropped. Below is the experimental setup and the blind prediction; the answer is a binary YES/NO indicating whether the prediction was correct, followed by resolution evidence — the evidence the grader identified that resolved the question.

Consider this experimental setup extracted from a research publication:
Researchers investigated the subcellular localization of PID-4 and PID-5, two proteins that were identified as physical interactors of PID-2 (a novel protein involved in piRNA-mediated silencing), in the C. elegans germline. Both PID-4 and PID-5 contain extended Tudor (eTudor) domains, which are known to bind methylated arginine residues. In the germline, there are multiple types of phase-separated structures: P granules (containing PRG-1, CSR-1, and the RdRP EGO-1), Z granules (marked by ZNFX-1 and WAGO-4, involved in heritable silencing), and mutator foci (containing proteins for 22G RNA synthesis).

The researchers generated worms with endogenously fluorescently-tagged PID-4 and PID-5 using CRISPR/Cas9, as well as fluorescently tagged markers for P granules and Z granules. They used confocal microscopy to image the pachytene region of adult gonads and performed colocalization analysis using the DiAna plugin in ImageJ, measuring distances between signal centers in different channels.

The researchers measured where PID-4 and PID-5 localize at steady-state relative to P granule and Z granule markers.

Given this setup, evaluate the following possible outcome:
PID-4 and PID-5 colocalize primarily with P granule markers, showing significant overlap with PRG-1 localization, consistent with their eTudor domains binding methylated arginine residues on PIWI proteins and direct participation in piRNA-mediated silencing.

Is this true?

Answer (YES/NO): NO